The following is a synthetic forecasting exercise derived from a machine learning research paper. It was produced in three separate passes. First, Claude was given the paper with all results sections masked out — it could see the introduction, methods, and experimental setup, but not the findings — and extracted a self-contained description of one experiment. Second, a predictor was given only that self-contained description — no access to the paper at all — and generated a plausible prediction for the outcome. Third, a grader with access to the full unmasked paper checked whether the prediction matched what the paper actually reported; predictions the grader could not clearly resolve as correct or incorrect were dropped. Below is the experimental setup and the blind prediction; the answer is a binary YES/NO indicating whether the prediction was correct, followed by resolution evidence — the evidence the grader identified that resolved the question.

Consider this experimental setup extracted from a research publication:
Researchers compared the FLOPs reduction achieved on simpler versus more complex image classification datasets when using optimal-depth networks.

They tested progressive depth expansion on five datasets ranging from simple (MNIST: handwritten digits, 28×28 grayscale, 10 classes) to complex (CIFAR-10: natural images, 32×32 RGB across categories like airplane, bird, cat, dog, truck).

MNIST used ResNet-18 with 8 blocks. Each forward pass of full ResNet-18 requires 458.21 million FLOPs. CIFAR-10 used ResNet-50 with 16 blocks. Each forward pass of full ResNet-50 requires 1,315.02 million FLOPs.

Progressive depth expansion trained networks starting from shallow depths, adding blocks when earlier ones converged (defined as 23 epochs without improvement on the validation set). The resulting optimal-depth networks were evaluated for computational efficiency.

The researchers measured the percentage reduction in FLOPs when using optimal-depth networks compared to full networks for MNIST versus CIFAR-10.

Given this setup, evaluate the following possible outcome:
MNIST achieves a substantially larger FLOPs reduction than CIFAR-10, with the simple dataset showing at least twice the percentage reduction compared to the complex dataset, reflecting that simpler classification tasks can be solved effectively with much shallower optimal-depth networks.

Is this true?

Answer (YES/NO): YES